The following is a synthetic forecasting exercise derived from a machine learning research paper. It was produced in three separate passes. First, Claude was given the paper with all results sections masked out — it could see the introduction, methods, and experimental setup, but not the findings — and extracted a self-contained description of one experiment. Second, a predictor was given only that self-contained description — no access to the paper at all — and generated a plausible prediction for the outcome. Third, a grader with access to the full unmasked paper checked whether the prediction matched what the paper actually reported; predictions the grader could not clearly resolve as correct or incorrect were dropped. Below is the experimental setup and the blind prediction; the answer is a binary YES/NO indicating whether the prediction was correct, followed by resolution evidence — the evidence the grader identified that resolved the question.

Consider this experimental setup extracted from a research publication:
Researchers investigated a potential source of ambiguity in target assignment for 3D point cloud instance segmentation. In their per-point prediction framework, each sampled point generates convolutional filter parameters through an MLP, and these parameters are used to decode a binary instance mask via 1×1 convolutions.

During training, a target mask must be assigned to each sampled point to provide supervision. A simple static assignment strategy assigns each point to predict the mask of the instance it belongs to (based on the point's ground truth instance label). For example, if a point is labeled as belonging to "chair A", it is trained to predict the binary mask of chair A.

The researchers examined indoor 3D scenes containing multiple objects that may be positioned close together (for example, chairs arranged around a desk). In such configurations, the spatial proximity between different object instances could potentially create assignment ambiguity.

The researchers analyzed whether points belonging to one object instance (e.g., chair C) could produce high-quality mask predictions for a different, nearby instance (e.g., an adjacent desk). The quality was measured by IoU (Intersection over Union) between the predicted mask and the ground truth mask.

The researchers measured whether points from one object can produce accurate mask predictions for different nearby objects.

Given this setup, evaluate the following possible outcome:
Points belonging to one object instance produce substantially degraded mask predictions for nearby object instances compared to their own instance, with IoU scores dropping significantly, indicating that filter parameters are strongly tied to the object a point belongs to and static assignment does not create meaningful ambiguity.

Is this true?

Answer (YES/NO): NO